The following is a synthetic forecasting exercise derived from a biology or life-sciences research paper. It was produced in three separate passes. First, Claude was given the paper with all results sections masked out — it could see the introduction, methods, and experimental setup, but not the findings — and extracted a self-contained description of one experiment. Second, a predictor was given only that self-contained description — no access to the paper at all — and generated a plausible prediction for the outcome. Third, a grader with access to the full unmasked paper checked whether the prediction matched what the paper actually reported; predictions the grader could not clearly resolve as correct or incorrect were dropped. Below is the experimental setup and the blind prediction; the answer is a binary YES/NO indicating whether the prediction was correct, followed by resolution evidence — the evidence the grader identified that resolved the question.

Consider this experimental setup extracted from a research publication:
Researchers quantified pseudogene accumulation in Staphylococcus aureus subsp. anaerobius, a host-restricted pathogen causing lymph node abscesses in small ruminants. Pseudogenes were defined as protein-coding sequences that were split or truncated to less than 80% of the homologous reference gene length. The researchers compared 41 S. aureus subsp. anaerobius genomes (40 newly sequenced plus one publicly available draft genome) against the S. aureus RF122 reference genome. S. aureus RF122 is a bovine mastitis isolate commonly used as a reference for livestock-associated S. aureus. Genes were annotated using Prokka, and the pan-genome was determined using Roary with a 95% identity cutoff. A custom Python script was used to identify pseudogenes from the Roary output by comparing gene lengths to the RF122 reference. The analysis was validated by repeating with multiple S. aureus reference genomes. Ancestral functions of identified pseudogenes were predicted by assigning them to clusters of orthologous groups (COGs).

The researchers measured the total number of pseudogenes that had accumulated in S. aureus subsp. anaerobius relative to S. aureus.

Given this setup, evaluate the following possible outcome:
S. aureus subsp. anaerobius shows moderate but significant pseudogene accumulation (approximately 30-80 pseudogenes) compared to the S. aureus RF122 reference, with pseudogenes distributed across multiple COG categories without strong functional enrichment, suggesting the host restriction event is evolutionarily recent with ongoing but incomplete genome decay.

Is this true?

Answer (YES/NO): NO